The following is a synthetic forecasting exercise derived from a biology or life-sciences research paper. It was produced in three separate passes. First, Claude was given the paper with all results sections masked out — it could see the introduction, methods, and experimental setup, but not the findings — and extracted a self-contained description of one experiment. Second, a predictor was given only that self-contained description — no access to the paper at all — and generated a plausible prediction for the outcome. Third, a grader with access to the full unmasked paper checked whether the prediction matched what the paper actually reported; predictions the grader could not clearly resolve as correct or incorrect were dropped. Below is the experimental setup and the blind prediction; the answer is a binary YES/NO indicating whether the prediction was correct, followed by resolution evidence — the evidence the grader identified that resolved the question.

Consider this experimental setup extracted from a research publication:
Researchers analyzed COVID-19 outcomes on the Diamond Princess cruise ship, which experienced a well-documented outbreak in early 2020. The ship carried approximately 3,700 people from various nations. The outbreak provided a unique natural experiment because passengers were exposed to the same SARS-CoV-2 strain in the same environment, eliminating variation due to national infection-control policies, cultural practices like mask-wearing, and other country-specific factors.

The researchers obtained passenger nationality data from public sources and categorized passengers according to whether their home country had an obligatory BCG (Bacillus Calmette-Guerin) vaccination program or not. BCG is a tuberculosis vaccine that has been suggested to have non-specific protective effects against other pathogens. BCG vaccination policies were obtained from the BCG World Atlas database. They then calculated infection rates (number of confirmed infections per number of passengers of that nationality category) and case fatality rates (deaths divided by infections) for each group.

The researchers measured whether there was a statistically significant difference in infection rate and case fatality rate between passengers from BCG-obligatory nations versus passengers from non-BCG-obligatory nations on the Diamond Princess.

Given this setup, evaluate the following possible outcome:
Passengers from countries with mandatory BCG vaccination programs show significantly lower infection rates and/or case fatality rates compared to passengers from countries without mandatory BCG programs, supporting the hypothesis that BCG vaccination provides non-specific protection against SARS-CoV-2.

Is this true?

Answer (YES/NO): NO